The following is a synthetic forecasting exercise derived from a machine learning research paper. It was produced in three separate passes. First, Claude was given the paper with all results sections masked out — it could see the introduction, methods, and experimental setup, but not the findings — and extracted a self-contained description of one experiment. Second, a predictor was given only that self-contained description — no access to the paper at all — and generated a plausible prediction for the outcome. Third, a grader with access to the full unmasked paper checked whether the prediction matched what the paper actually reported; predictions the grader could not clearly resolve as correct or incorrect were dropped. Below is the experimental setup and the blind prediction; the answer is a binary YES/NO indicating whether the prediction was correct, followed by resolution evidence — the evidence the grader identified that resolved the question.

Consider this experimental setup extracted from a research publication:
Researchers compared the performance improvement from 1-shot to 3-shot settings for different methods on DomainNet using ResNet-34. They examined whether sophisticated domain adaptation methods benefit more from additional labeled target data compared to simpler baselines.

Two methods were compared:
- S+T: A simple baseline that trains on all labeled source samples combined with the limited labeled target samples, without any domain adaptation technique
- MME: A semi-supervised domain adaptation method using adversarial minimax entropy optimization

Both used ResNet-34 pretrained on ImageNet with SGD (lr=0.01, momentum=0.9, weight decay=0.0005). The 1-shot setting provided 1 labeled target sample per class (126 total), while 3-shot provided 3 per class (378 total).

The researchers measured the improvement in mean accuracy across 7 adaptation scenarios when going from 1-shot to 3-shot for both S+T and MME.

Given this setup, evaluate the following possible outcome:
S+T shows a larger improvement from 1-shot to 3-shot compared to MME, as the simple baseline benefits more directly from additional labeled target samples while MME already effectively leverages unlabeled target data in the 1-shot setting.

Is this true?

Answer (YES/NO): YES